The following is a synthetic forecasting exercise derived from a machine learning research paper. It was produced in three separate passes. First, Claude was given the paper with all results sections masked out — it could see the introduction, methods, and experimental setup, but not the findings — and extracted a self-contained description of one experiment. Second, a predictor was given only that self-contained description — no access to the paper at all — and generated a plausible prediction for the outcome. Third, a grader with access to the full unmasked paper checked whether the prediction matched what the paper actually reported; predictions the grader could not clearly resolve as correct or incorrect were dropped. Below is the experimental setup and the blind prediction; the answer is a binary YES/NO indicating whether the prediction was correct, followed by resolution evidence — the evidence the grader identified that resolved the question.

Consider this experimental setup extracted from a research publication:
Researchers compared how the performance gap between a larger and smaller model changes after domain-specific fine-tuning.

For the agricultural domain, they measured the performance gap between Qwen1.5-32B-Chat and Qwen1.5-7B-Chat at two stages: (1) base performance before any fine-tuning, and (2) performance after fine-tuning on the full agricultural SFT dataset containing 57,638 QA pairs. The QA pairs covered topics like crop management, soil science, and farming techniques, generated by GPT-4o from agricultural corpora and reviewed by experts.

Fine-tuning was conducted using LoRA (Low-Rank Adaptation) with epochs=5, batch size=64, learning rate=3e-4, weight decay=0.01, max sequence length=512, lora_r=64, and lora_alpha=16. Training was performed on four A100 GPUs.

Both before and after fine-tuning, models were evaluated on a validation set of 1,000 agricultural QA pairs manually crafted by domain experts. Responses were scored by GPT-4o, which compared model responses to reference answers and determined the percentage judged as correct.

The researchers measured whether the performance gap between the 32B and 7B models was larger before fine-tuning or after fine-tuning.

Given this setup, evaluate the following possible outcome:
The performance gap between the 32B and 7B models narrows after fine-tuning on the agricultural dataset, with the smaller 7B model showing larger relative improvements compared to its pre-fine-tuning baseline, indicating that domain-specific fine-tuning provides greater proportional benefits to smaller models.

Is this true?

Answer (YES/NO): YES